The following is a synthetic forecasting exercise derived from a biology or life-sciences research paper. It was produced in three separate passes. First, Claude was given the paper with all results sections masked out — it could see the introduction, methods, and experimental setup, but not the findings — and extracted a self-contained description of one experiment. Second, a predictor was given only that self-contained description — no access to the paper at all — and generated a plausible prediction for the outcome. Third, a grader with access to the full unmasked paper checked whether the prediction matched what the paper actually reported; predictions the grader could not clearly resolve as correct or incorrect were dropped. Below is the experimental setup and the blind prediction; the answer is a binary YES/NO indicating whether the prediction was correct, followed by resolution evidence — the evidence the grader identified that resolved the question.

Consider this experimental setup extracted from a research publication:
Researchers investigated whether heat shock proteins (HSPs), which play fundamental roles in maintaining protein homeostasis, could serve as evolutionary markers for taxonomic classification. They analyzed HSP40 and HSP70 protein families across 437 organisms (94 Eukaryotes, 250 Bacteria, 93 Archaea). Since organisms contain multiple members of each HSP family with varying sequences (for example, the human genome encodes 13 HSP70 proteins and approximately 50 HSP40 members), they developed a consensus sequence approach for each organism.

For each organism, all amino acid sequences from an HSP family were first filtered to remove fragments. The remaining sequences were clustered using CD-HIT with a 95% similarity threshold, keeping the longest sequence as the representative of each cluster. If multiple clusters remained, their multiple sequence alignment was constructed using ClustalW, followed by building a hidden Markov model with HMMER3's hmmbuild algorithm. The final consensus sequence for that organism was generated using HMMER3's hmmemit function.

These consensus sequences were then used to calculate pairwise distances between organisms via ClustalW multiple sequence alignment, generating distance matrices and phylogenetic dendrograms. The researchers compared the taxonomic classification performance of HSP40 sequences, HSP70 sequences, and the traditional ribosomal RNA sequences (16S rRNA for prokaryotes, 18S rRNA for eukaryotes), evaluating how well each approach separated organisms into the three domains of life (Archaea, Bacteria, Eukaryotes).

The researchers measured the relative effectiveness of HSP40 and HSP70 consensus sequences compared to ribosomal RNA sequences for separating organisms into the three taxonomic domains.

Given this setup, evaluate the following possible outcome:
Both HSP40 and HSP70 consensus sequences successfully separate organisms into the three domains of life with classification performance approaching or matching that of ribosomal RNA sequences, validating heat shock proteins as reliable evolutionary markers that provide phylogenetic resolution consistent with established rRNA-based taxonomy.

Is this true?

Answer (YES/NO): NO